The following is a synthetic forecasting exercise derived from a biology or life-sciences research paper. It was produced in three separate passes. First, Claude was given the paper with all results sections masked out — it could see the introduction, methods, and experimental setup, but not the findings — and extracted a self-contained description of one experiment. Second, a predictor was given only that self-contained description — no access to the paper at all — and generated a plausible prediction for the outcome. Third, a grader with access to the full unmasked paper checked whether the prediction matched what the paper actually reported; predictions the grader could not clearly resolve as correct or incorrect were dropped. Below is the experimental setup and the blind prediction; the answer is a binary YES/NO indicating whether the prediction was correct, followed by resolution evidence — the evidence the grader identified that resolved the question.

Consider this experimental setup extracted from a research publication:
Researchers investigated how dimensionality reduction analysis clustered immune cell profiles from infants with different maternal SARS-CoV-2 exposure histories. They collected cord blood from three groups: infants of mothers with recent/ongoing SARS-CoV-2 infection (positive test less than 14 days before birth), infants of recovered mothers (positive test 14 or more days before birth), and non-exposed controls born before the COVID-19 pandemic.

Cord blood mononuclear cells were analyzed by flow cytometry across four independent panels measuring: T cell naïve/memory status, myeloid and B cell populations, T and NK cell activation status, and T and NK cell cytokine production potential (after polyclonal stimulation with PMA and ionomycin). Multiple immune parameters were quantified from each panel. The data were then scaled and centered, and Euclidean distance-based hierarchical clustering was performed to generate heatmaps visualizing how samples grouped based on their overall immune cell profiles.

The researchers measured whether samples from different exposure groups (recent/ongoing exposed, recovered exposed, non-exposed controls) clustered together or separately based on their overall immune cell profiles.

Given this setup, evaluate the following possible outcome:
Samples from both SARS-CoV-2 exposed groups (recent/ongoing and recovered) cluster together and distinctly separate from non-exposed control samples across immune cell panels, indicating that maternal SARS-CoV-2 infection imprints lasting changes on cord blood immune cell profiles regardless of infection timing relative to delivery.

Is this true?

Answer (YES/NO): NO